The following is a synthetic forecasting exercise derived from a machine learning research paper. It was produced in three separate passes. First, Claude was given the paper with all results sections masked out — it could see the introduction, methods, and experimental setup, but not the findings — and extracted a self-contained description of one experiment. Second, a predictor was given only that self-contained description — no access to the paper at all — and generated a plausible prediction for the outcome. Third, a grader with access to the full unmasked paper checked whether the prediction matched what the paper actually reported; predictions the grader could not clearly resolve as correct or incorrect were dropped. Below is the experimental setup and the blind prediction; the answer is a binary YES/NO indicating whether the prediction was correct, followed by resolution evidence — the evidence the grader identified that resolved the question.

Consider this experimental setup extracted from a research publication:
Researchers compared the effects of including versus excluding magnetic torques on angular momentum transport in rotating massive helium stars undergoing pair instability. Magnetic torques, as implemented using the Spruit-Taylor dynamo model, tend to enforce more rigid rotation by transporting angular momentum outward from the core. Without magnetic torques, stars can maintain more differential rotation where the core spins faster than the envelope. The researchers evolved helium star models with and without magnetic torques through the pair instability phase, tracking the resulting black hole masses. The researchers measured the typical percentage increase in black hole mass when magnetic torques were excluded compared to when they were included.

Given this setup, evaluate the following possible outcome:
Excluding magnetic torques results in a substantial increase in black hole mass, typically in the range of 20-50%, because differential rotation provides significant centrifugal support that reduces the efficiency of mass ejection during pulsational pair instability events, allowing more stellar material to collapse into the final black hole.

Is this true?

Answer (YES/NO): NO